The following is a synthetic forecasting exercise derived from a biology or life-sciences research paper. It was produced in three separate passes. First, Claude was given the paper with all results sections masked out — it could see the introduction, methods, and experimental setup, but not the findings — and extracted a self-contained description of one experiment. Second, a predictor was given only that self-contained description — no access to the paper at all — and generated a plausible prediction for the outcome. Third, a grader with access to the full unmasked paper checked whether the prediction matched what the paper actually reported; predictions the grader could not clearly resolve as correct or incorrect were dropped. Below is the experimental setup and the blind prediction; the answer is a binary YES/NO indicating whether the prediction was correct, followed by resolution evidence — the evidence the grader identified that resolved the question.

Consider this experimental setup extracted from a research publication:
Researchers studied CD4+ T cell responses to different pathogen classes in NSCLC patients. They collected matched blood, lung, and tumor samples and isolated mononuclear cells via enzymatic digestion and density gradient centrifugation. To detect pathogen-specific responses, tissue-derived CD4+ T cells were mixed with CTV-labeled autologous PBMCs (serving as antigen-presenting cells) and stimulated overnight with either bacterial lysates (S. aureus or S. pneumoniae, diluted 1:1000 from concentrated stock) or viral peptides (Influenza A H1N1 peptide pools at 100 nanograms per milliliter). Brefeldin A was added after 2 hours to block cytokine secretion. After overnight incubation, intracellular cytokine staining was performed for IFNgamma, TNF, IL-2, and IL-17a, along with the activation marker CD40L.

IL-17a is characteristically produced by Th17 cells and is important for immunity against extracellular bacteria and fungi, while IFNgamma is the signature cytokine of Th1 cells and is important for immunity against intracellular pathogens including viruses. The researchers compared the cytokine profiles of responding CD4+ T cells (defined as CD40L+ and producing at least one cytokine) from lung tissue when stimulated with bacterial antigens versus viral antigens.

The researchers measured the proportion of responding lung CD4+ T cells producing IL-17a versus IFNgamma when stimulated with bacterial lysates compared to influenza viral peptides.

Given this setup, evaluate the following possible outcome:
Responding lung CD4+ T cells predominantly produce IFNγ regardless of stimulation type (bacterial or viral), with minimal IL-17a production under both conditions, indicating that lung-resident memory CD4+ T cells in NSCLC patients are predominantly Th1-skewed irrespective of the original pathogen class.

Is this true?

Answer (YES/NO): NO